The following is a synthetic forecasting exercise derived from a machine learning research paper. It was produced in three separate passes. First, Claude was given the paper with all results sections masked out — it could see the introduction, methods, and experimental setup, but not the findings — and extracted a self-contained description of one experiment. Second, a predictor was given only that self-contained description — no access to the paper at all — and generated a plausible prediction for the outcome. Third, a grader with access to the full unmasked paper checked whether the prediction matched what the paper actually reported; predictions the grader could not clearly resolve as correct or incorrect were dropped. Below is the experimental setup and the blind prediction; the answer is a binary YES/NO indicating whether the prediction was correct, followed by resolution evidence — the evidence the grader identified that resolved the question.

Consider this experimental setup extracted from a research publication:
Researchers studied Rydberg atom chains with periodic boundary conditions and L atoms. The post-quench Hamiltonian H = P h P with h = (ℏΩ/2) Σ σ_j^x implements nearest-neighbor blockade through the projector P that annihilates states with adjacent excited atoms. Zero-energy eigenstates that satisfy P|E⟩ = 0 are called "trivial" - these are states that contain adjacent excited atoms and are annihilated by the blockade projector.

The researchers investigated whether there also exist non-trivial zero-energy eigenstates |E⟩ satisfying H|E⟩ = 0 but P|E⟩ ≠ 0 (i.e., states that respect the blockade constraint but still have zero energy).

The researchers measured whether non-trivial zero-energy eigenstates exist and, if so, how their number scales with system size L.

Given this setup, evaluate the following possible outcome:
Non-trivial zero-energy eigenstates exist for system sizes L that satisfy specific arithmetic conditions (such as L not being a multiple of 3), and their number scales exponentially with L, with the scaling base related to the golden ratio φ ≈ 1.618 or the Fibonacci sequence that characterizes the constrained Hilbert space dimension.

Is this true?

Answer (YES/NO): NO